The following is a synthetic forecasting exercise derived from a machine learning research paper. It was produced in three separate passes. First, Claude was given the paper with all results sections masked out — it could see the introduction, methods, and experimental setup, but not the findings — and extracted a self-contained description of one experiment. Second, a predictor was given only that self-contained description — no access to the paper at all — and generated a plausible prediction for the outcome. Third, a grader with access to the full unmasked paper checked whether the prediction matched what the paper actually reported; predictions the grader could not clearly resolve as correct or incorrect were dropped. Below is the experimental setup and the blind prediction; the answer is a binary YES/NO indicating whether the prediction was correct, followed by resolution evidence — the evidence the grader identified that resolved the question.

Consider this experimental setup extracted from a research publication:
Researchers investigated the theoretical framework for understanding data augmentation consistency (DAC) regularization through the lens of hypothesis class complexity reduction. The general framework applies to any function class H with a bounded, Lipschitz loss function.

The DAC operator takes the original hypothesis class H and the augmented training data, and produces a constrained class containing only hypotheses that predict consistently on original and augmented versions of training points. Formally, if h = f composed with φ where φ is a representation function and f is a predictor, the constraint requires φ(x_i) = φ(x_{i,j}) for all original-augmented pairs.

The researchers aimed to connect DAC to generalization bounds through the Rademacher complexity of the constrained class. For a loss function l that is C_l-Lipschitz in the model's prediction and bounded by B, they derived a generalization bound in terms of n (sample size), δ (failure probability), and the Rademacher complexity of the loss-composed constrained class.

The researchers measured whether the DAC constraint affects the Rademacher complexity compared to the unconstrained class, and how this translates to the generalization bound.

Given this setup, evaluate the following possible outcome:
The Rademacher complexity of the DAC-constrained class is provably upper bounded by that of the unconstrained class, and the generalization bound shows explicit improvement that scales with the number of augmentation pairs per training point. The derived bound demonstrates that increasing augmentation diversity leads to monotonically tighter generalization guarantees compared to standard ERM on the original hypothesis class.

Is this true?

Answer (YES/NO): NO